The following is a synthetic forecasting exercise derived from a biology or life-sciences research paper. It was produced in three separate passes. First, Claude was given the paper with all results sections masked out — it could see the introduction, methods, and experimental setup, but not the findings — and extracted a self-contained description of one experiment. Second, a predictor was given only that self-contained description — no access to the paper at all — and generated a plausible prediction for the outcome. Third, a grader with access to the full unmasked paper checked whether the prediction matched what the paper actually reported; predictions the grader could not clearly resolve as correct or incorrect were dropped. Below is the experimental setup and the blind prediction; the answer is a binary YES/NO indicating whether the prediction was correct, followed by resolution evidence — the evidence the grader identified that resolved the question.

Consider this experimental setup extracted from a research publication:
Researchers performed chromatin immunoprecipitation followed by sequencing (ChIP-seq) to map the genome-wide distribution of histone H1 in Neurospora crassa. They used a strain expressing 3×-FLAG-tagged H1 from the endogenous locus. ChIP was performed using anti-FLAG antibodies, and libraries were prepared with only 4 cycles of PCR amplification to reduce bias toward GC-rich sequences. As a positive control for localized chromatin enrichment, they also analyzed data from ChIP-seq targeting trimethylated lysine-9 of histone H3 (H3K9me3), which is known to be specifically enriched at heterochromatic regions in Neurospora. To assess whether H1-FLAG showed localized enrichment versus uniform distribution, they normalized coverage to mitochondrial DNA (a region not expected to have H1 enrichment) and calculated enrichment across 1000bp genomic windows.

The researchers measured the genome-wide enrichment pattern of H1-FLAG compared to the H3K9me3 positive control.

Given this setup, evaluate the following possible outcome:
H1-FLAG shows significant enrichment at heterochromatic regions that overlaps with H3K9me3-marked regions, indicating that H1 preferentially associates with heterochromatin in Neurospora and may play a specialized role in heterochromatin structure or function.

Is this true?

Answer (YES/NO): NO